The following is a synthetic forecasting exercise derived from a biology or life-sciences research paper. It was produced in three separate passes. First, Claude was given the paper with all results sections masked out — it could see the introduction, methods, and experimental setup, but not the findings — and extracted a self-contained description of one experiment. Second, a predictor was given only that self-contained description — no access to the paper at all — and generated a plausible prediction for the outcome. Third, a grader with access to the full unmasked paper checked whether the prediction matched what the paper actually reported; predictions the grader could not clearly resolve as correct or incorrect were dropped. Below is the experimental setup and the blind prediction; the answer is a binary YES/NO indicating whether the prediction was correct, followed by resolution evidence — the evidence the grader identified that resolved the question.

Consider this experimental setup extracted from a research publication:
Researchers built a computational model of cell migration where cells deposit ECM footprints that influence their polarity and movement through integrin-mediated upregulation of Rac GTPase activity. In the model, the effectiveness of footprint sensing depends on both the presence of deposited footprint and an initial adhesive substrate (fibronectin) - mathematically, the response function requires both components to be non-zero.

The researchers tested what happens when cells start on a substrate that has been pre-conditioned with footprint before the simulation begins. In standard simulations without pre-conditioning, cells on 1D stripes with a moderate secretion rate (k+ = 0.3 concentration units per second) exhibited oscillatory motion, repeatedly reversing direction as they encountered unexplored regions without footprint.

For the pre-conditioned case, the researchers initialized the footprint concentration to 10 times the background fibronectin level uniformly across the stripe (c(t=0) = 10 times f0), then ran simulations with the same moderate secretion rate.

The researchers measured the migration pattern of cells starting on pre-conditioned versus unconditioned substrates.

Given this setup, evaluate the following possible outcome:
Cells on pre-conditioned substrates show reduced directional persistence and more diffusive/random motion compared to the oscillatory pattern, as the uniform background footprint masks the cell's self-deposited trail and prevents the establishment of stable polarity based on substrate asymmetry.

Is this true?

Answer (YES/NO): NO